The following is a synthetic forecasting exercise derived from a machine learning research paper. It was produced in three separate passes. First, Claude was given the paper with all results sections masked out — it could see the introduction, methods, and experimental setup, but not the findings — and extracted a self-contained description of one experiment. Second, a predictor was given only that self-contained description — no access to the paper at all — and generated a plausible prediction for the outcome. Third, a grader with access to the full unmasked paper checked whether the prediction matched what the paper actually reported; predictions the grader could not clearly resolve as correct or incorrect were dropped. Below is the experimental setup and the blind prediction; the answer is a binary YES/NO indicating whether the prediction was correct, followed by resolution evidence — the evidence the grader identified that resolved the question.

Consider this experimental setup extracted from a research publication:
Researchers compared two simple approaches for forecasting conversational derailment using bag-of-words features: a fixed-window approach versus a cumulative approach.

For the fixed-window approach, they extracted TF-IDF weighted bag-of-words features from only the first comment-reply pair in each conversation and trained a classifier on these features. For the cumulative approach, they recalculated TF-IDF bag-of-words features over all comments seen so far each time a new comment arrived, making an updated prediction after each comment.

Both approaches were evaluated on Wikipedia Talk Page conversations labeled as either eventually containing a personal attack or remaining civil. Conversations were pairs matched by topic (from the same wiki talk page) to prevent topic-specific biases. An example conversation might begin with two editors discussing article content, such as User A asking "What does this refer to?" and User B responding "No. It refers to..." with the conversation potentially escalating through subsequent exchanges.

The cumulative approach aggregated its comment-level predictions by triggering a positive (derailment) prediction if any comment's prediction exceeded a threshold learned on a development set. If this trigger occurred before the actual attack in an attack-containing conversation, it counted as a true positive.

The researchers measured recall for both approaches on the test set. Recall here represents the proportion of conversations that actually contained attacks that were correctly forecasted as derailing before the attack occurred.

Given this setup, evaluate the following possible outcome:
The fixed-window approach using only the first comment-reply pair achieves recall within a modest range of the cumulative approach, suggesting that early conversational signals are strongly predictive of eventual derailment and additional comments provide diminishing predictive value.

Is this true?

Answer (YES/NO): NO